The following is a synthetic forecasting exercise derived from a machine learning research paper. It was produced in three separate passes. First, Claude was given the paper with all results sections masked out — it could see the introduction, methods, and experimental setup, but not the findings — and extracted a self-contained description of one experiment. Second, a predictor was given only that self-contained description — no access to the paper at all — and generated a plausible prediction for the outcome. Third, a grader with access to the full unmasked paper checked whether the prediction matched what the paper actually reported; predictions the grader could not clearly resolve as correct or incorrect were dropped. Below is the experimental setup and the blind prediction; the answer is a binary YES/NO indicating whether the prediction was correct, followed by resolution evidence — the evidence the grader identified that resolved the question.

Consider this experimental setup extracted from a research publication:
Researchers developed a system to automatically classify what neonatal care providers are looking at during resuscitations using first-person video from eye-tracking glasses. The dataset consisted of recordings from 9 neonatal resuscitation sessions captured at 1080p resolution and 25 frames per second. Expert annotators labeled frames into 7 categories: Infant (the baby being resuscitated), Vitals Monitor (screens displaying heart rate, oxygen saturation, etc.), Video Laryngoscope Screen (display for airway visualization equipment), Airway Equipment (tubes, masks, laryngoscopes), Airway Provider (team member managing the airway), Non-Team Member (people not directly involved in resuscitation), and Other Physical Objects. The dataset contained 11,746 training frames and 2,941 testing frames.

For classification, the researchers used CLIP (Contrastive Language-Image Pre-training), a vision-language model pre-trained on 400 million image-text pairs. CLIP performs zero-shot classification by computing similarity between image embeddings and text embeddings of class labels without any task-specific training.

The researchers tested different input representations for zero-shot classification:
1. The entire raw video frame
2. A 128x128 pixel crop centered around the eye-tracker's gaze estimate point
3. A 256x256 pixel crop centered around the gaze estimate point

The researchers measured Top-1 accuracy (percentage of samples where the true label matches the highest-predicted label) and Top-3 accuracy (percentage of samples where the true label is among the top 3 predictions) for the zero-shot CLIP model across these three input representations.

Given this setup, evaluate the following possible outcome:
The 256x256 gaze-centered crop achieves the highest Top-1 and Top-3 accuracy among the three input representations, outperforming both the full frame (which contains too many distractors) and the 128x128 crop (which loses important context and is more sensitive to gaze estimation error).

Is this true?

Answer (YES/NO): NO